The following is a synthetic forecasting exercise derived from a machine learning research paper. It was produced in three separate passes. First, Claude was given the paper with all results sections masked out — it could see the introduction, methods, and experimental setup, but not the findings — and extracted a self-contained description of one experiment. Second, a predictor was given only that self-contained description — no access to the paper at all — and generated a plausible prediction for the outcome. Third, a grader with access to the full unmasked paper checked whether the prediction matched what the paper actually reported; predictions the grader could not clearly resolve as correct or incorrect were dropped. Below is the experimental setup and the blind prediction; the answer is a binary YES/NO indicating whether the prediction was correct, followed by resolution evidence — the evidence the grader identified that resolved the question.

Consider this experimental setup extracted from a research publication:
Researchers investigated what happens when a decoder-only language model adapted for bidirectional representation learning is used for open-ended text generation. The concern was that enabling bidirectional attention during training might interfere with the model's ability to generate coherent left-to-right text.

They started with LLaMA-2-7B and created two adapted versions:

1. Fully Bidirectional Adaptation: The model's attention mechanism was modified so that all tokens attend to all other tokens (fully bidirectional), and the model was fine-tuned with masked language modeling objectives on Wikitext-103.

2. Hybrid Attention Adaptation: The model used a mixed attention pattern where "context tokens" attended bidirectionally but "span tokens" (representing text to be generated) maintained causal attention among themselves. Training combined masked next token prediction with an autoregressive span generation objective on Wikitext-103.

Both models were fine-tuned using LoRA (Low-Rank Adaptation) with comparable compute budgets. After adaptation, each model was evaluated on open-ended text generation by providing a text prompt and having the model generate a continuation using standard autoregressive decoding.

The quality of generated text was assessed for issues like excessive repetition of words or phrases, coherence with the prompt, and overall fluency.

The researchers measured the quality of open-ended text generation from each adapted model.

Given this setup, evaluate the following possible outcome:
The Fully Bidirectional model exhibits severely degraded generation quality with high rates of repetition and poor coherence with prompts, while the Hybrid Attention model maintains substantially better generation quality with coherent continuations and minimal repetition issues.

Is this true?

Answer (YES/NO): YES